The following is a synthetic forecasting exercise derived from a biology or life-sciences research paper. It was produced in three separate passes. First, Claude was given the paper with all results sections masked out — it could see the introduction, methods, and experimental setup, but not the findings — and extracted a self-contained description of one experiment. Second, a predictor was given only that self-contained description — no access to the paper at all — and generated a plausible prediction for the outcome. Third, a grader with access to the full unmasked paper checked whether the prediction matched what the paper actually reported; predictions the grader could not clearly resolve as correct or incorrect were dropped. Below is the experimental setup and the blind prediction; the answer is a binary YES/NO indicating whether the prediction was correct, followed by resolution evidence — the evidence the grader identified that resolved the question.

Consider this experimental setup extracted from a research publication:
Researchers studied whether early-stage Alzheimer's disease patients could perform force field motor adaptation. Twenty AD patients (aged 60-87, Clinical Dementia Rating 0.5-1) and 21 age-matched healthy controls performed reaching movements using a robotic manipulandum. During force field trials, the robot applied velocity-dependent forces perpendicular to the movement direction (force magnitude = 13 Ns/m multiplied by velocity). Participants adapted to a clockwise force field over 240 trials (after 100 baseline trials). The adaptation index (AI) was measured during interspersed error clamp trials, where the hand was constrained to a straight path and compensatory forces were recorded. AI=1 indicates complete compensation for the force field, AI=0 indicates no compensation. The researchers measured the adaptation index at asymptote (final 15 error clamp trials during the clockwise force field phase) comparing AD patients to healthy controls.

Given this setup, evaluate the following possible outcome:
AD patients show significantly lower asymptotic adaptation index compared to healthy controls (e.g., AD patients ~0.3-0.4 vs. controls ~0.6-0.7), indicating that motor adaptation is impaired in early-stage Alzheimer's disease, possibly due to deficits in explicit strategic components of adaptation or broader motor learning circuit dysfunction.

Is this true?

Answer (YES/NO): NO